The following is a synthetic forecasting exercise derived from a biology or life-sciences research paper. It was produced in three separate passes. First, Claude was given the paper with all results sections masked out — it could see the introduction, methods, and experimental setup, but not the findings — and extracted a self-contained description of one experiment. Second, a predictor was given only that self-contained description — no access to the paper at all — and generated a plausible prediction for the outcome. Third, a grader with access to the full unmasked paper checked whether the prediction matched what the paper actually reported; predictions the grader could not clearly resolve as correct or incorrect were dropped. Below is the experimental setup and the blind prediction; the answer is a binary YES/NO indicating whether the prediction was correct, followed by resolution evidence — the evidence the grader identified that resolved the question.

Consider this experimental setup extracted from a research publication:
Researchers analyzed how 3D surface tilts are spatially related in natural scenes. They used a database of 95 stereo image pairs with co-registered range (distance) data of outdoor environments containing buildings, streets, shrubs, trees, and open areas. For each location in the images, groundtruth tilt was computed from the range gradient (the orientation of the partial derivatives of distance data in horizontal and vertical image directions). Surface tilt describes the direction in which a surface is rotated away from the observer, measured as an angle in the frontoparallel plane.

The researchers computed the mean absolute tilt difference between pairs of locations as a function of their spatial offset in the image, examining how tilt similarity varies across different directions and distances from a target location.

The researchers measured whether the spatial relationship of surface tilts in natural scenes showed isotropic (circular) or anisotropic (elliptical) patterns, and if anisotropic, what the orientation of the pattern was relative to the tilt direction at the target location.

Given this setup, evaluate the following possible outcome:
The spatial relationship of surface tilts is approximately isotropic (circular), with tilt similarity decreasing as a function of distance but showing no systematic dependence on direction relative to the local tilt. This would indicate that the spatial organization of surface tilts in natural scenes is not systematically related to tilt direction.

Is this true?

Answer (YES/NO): NO